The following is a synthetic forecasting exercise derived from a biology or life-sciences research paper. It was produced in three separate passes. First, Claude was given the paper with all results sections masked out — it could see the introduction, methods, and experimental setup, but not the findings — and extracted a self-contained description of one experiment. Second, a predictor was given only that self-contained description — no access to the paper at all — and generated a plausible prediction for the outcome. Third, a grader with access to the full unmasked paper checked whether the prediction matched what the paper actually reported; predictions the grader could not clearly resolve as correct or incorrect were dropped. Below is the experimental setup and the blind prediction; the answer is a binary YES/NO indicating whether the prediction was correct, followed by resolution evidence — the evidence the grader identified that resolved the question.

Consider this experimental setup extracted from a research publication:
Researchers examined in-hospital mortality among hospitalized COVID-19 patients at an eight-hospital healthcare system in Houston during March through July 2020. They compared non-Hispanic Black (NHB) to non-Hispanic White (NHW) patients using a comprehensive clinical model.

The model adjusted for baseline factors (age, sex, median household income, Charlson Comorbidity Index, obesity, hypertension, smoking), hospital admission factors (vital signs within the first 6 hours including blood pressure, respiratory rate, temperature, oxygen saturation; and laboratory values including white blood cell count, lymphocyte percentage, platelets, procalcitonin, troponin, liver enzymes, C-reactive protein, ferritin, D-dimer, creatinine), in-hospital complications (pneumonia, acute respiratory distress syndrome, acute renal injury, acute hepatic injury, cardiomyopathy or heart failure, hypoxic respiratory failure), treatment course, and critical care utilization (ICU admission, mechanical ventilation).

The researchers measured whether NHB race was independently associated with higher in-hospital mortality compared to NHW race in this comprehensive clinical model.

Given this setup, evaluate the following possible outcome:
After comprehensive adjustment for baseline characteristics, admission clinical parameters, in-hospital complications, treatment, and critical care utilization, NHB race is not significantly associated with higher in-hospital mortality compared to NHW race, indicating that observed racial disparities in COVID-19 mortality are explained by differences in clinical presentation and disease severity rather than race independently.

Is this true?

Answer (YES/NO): YES